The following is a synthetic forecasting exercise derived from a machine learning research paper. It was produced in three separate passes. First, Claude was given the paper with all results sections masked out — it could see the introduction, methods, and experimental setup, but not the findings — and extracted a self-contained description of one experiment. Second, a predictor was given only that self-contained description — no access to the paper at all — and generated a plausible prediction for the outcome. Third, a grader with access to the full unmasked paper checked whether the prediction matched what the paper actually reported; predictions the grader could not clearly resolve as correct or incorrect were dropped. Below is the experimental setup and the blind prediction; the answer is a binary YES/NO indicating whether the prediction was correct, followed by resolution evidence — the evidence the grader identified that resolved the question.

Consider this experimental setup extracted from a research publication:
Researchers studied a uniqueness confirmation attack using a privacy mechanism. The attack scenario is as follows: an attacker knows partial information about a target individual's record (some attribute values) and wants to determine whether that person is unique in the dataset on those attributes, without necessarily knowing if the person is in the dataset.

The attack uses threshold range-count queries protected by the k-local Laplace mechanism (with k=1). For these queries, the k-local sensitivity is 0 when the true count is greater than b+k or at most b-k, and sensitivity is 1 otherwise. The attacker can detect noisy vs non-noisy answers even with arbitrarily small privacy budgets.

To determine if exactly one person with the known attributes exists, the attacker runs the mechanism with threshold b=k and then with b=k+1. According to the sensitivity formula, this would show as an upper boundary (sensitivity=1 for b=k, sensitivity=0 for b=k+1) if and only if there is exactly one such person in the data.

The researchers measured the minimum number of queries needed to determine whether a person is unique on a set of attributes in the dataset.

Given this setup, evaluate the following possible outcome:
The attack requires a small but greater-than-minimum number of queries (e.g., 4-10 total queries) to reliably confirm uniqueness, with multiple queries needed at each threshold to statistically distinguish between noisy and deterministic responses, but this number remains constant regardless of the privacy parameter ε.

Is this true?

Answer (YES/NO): NO